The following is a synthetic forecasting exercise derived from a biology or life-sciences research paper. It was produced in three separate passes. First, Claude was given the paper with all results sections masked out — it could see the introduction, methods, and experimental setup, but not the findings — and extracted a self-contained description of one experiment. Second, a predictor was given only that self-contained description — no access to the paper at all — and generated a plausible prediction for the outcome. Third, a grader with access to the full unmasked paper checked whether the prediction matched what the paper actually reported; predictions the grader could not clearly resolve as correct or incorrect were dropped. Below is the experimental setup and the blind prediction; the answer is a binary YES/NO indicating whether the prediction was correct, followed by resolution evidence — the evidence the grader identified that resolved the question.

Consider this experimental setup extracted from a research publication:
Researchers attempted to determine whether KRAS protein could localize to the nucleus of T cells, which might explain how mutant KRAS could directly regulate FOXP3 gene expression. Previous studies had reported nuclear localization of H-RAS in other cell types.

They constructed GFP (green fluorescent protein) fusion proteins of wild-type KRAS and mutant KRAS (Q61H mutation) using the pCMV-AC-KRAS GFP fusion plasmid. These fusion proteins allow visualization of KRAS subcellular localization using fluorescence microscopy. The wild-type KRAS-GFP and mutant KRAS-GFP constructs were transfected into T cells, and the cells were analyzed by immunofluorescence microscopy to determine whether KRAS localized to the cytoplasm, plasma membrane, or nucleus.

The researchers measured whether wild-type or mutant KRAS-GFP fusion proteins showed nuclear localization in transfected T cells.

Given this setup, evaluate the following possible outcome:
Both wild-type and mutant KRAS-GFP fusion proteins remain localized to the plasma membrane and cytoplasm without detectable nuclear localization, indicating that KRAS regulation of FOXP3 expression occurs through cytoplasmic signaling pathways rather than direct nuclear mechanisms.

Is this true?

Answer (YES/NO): YES